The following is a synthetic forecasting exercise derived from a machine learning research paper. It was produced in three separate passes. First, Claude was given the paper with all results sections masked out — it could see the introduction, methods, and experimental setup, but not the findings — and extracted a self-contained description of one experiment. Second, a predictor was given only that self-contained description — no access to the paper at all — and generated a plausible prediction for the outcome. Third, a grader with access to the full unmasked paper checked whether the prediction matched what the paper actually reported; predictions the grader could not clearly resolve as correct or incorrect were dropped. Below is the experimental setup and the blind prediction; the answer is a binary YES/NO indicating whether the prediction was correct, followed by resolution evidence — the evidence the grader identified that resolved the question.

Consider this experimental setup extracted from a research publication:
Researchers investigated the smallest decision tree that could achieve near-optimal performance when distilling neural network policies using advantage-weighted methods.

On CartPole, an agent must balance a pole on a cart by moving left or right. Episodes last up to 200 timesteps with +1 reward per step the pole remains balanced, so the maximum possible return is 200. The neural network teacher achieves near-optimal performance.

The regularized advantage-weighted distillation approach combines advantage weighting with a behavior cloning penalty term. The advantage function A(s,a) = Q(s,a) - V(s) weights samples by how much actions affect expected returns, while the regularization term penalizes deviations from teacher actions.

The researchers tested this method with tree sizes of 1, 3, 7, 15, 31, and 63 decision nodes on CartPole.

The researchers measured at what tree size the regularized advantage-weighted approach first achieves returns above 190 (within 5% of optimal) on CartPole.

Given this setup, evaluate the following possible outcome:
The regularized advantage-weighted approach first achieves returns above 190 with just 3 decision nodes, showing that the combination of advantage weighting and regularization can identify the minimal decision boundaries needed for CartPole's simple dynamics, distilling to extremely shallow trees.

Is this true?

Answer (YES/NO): NO